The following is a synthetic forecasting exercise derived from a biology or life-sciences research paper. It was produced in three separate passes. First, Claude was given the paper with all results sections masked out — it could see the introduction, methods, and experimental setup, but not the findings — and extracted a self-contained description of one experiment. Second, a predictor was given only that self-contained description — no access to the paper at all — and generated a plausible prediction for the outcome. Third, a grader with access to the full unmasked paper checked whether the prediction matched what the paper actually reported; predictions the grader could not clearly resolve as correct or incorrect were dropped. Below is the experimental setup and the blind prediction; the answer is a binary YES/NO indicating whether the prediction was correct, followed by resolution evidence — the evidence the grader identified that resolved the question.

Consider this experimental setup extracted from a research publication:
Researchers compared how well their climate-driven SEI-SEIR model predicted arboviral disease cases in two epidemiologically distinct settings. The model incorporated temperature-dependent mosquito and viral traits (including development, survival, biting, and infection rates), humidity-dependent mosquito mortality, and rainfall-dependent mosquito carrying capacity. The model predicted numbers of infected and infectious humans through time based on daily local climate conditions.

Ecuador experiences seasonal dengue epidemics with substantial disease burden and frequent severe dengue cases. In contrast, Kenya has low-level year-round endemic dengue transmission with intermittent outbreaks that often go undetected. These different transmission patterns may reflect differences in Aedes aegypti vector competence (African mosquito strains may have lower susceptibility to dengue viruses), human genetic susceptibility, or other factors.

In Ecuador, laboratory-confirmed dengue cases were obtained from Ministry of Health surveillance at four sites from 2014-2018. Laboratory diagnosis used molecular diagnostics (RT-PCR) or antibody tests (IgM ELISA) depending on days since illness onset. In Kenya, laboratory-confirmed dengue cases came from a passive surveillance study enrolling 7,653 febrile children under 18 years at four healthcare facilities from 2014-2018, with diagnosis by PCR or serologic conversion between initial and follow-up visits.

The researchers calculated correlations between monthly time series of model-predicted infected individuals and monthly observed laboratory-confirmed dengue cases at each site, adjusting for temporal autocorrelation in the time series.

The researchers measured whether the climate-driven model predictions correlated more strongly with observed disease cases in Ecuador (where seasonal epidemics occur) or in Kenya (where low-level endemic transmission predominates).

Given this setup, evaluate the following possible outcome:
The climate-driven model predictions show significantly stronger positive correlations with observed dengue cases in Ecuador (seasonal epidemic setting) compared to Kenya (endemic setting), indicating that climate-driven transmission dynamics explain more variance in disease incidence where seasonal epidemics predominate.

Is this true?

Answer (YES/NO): NO